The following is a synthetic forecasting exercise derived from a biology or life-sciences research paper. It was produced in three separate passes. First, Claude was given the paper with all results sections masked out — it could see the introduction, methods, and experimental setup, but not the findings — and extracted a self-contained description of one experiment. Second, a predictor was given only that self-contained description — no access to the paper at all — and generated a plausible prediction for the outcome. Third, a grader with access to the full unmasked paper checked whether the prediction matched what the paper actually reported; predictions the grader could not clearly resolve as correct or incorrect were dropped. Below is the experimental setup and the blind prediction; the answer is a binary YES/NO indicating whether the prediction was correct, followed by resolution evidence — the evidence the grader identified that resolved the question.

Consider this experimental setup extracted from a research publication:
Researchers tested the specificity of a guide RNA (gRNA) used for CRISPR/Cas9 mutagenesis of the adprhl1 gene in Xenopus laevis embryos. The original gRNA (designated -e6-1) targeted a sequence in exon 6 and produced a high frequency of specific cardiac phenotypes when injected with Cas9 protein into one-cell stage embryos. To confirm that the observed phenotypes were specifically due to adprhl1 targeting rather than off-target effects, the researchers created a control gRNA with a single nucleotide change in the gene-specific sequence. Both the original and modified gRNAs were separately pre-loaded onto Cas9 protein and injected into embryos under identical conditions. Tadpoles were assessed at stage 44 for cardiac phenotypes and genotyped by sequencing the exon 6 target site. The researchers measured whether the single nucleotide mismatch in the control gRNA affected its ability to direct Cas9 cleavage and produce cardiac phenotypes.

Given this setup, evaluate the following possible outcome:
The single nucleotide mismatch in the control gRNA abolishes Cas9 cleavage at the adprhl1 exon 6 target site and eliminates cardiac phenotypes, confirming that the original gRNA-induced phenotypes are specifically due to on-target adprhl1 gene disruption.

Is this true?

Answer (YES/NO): YES